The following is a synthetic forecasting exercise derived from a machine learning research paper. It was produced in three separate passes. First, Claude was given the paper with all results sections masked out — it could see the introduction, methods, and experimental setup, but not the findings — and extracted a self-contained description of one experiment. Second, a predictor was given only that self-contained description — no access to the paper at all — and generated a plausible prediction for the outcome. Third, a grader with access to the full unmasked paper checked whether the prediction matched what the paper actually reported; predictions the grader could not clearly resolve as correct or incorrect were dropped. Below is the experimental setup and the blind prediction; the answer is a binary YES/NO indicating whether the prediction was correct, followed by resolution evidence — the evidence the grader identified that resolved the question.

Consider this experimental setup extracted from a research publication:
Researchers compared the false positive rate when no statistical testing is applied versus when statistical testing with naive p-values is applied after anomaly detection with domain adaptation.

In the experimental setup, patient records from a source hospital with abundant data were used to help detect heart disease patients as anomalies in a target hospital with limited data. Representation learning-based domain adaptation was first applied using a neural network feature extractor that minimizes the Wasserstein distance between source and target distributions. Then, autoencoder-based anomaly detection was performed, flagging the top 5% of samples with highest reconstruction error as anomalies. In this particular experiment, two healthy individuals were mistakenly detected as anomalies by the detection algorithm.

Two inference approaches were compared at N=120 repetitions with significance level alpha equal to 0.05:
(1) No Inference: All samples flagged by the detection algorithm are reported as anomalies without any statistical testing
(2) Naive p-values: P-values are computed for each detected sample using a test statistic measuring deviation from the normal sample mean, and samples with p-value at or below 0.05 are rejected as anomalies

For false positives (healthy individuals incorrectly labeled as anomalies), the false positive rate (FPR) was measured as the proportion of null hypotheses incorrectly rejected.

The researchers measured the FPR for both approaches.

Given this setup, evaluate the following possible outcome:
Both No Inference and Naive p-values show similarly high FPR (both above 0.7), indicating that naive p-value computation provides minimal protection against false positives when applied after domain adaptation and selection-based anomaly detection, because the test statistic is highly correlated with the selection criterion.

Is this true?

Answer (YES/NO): NO